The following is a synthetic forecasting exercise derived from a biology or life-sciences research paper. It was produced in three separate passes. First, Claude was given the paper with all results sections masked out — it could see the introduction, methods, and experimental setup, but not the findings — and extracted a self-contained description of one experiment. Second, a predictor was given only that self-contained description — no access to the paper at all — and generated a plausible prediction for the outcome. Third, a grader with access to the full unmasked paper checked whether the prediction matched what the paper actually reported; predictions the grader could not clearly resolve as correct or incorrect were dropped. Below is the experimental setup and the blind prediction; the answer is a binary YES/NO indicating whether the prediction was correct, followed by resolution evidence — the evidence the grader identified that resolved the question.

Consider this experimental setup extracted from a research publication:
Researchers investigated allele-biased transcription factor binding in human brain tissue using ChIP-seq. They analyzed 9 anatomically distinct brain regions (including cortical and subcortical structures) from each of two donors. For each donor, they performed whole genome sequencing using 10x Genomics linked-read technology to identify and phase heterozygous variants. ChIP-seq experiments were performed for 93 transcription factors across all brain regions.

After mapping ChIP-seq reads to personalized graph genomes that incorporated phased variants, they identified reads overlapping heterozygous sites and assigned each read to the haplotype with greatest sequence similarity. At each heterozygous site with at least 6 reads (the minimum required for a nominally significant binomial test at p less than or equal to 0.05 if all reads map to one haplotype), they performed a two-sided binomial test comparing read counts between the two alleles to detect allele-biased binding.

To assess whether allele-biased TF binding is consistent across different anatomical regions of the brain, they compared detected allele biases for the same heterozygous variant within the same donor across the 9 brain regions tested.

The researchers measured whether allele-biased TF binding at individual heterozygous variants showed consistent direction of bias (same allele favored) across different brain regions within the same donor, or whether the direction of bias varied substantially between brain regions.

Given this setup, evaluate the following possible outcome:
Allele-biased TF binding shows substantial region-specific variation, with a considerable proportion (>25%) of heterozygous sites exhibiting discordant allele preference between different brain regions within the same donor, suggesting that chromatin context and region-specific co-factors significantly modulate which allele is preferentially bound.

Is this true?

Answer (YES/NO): NO